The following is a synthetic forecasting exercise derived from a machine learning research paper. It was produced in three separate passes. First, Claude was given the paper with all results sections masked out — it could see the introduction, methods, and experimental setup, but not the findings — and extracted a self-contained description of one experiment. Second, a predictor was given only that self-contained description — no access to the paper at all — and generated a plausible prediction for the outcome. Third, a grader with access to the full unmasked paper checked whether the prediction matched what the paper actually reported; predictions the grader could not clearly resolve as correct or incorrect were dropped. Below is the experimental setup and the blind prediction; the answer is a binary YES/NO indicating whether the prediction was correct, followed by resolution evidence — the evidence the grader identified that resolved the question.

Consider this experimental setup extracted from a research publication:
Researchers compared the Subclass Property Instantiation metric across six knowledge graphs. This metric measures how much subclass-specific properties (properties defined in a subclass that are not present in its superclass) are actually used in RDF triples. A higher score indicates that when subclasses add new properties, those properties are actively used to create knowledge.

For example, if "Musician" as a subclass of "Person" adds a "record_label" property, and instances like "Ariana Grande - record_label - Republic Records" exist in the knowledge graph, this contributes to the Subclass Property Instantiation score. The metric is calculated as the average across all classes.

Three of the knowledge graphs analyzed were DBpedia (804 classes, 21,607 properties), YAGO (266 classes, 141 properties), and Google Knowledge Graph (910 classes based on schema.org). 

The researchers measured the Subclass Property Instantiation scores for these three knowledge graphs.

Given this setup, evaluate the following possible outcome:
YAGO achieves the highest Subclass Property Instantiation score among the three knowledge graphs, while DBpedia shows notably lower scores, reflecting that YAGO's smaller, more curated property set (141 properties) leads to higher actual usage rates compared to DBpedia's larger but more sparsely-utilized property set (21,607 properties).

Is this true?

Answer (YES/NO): NO